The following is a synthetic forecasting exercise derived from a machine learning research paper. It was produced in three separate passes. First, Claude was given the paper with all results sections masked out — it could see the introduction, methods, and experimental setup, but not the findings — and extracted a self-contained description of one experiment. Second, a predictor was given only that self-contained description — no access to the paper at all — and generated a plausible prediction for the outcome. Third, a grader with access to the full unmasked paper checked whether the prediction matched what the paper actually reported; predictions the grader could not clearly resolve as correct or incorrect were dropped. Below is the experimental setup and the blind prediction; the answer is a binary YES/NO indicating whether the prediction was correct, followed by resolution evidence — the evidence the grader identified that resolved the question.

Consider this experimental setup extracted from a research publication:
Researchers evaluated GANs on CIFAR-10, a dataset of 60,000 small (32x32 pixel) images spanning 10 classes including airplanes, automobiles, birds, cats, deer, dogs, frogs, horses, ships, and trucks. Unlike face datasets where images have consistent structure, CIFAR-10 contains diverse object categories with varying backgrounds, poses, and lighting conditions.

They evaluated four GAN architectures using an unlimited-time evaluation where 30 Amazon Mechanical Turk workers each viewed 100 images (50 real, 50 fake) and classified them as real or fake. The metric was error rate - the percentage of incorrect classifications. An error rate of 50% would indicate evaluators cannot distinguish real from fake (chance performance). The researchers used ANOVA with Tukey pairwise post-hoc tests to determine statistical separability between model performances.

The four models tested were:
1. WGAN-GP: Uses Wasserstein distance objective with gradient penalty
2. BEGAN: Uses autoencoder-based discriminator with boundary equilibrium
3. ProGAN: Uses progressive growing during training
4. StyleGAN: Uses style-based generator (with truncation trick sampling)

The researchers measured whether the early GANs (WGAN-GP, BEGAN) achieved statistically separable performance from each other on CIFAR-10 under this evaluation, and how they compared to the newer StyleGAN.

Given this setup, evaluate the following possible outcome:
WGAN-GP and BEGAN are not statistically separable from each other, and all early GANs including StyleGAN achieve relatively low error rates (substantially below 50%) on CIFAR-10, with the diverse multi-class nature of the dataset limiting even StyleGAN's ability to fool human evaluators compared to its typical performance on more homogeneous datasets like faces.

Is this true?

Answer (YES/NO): NO